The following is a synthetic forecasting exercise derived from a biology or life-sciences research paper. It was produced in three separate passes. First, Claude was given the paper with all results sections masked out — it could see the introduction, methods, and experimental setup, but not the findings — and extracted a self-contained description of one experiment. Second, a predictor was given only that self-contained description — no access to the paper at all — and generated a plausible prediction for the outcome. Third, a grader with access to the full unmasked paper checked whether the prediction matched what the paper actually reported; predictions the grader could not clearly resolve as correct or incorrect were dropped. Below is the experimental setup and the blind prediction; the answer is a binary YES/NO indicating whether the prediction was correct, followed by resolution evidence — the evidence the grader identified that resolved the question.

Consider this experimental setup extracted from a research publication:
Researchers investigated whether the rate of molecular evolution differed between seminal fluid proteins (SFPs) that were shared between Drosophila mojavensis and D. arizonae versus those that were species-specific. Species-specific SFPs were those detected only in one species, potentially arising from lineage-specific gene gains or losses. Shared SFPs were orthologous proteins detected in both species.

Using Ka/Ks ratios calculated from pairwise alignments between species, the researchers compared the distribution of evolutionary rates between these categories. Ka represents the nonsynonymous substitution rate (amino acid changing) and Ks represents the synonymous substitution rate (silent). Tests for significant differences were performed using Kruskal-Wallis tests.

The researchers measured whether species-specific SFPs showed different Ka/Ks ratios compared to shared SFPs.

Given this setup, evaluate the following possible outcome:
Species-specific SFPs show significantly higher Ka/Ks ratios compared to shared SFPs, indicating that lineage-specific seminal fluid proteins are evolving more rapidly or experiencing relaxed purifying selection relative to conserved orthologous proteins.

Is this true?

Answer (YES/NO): NO